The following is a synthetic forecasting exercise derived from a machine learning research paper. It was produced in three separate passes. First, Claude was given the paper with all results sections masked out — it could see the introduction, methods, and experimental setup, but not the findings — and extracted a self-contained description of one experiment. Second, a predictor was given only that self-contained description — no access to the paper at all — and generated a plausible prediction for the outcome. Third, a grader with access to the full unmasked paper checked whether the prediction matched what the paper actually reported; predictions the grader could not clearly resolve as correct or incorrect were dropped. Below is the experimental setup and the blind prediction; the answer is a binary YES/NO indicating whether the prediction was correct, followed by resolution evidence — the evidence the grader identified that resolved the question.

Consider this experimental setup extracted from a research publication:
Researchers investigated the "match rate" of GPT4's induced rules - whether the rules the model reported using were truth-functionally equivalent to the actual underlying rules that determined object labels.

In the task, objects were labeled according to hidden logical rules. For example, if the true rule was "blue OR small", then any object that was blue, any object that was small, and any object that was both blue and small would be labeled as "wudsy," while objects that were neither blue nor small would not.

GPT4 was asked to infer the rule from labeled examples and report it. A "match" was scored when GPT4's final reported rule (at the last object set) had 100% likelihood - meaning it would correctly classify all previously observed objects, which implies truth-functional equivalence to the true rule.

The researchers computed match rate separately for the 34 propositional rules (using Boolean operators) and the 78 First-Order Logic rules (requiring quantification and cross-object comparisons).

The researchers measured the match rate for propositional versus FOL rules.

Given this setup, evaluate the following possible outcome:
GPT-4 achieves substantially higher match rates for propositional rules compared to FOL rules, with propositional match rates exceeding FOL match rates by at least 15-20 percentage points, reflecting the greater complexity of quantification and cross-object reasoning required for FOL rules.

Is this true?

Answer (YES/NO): YES